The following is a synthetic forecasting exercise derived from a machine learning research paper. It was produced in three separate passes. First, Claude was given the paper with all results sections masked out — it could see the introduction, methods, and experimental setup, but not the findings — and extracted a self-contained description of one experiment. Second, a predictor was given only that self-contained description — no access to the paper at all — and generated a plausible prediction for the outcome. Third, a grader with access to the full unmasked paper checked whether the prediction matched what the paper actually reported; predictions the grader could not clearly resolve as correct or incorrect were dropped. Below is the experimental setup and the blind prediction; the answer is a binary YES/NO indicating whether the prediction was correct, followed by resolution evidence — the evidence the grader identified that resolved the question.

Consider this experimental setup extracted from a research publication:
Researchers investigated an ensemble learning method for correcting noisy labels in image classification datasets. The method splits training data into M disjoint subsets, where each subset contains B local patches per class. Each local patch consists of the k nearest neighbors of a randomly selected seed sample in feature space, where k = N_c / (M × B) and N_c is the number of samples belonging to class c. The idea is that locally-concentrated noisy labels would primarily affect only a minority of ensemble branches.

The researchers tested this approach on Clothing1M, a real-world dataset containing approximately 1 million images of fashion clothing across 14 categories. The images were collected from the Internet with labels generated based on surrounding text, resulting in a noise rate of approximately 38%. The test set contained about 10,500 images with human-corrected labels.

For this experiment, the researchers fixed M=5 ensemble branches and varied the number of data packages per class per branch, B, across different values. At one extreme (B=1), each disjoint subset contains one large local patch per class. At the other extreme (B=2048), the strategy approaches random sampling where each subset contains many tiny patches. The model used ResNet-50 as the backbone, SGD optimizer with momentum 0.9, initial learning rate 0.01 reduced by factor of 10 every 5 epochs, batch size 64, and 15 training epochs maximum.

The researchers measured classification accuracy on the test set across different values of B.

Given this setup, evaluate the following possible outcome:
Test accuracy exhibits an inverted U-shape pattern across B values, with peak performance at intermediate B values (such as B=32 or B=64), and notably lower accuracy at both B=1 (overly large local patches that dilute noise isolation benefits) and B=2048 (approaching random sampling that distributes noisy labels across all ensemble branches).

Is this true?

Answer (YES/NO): NO